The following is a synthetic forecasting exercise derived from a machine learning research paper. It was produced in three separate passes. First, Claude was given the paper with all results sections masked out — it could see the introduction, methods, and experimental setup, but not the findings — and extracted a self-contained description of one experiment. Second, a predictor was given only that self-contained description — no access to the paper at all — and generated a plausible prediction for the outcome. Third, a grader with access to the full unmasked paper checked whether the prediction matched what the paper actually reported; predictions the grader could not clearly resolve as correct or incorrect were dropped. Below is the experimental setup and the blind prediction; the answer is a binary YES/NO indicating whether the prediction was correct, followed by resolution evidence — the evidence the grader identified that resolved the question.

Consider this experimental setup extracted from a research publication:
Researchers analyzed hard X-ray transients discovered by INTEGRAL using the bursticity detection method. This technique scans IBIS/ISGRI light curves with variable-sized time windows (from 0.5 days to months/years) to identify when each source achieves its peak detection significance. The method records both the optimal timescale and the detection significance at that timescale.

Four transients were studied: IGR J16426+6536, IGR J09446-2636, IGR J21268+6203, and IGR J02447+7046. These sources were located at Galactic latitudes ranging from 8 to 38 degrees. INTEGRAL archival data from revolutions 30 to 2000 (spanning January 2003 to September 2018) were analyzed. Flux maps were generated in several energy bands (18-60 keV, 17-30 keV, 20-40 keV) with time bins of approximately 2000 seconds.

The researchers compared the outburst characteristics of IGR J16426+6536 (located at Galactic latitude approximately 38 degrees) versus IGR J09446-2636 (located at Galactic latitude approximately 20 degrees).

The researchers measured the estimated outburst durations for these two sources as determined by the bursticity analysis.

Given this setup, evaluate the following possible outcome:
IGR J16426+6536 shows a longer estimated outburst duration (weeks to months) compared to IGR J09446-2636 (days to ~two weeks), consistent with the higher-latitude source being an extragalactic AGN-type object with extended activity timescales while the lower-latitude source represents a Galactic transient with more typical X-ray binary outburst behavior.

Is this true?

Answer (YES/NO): NO